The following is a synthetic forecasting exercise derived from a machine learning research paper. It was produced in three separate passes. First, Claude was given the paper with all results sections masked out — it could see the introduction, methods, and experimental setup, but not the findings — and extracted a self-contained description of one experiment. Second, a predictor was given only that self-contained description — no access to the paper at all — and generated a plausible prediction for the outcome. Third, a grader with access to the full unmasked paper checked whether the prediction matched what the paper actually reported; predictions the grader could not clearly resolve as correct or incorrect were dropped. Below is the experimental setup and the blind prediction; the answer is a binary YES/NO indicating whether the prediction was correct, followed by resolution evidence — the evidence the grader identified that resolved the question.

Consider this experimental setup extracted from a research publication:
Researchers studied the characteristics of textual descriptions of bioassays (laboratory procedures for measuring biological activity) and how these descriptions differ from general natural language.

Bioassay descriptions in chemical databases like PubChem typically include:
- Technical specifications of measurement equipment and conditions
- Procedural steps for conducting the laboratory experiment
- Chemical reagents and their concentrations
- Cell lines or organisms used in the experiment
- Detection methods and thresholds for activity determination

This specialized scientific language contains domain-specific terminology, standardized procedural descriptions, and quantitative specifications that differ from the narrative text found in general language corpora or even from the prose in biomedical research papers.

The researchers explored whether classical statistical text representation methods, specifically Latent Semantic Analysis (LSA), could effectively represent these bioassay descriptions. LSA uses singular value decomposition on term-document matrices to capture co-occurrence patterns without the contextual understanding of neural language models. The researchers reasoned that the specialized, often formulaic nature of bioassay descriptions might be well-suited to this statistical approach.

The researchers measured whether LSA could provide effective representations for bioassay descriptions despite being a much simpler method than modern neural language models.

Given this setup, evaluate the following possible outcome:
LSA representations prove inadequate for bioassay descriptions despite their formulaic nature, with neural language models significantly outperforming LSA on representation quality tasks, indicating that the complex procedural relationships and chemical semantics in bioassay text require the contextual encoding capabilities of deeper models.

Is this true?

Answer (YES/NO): NO